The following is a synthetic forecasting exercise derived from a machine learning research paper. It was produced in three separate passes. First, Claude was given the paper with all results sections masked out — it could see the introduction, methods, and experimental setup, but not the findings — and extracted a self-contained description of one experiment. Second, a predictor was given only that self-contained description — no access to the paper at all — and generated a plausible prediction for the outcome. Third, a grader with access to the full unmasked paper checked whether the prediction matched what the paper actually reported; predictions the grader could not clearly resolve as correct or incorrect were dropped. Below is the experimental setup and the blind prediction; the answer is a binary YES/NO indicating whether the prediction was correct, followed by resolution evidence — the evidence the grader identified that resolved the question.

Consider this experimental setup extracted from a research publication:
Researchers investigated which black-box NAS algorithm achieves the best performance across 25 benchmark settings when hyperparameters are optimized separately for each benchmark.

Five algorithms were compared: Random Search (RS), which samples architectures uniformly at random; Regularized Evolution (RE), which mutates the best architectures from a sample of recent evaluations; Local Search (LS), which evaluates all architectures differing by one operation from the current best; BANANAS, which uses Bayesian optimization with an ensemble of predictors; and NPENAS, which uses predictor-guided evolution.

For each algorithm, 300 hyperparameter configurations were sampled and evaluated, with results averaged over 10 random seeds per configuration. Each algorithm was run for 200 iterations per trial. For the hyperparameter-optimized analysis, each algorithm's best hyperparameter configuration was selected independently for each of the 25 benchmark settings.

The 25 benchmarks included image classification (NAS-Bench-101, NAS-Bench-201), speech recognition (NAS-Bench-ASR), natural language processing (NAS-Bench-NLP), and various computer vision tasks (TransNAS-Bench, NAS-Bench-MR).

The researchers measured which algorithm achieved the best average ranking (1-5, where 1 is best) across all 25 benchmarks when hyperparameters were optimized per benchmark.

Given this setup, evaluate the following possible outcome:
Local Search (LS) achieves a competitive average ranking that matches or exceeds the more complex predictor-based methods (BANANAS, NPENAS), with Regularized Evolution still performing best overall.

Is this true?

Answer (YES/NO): YES